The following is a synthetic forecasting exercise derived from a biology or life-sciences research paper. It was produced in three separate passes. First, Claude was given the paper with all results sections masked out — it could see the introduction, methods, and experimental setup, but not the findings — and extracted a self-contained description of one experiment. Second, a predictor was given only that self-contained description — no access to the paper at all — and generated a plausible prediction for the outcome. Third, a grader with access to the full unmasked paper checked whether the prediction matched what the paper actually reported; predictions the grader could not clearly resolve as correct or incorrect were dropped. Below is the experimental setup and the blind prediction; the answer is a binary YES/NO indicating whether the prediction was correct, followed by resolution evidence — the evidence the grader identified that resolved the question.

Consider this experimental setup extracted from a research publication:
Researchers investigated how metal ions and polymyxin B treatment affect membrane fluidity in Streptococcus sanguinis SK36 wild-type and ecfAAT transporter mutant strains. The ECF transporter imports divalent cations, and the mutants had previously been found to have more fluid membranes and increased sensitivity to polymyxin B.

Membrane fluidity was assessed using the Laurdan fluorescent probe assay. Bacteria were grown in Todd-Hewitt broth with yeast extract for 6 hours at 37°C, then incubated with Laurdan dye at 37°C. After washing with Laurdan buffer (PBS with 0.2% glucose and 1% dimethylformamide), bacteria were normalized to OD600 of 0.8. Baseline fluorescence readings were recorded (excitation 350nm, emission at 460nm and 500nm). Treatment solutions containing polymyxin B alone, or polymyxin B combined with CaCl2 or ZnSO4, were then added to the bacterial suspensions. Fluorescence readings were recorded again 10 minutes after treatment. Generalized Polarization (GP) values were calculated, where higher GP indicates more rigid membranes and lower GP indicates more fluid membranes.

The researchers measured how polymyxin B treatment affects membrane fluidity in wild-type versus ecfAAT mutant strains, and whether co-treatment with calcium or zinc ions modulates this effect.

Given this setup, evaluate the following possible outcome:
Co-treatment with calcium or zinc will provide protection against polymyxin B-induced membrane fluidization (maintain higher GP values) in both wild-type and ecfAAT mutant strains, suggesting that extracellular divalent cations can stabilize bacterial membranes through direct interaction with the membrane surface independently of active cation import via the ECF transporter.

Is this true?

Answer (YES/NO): NO